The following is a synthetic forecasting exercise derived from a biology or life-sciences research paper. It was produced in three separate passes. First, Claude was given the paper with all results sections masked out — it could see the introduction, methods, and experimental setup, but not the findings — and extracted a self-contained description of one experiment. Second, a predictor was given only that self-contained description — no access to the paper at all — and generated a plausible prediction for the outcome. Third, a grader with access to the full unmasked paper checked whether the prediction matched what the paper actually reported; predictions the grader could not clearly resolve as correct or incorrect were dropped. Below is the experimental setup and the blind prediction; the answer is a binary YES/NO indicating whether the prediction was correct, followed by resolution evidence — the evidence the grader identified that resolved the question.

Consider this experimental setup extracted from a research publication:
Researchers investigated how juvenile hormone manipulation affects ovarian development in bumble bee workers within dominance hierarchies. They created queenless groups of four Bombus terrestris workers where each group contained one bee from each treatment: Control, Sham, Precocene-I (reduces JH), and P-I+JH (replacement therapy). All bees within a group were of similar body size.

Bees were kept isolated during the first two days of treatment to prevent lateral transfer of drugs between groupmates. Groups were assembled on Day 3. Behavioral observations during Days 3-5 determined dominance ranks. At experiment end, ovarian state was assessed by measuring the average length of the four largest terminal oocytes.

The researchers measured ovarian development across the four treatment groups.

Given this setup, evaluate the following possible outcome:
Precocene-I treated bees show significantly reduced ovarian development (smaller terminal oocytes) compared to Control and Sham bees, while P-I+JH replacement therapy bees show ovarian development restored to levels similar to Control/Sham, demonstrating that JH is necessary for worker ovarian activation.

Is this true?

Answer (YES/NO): NO